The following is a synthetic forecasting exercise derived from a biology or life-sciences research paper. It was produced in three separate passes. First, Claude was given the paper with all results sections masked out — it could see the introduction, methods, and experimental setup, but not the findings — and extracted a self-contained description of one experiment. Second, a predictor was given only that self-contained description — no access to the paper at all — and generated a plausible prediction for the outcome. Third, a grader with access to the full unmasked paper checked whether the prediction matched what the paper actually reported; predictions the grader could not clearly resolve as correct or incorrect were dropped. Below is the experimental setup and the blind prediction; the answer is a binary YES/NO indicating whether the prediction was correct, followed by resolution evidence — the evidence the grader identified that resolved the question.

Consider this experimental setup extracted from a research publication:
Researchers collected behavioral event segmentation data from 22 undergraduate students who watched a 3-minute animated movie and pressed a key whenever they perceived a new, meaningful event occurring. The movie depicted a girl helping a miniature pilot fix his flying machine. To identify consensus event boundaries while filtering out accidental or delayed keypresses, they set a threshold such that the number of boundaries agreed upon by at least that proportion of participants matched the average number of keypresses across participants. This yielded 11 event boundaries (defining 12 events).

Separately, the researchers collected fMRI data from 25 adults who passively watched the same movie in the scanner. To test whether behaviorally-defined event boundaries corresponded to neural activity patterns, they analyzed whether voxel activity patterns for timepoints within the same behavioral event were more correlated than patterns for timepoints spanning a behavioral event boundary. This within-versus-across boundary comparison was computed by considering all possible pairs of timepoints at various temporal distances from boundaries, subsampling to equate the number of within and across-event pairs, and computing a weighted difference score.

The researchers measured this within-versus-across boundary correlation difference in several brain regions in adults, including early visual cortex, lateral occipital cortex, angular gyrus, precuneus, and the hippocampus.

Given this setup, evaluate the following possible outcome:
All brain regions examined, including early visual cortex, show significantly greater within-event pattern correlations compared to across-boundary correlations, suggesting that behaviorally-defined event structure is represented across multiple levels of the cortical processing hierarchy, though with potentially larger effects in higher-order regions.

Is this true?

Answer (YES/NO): NO